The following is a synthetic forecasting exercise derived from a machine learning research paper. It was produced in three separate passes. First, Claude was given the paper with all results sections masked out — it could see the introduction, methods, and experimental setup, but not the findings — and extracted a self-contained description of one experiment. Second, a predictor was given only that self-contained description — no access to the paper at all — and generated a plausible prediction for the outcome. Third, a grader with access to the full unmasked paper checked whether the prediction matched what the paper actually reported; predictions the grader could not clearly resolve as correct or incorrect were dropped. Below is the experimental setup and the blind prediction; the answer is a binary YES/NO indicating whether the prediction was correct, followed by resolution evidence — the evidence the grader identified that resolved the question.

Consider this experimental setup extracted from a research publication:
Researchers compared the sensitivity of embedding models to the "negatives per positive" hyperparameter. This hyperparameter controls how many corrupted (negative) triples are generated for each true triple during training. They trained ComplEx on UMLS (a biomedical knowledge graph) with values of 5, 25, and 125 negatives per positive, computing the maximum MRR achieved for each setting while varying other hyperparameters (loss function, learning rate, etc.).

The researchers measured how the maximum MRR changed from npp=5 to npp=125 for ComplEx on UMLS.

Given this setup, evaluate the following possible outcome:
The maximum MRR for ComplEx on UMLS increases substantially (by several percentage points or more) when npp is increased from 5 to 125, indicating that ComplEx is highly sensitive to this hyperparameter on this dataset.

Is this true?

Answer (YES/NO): NO